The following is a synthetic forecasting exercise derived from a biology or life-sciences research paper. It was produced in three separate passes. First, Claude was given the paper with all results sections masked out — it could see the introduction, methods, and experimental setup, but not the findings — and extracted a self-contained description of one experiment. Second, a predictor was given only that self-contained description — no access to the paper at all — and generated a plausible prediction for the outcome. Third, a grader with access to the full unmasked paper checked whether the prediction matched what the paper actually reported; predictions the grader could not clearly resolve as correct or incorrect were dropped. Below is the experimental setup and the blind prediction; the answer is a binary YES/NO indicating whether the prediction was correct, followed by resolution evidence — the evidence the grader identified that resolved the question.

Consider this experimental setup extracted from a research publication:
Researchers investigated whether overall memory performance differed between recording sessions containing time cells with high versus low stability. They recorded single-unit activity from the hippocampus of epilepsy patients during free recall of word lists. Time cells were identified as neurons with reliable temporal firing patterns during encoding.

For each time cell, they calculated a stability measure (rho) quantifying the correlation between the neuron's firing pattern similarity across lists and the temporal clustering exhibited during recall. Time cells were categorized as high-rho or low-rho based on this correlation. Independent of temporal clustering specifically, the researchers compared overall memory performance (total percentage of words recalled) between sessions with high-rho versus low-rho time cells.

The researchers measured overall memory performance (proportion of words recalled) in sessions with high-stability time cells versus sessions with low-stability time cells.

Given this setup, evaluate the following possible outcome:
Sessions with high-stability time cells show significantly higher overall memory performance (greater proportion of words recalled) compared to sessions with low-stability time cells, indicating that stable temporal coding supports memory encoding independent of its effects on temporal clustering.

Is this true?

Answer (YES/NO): NO